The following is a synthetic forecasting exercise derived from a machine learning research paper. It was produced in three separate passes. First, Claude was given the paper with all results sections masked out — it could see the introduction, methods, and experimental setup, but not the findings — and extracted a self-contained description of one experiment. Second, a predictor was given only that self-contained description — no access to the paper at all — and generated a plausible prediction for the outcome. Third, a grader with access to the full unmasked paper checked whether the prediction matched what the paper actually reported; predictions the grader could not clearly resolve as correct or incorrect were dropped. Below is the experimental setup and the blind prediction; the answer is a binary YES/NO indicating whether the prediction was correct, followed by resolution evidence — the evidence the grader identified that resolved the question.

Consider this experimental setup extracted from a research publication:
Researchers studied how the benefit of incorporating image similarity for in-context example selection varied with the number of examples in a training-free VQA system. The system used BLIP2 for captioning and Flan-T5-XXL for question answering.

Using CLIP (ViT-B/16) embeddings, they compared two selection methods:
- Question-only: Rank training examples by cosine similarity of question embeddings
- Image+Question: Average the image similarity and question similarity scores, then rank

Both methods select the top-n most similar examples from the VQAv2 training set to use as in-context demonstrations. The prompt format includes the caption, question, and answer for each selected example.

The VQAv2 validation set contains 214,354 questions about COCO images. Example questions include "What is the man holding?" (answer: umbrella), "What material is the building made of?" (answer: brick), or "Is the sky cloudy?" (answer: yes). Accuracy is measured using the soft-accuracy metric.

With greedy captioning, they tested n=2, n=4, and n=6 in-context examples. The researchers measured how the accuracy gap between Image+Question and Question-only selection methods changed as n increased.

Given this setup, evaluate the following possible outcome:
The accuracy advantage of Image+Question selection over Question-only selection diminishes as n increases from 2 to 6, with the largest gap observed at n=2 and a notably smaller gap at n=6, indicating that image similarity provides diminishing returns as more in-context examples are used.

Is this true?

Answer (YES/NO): NO